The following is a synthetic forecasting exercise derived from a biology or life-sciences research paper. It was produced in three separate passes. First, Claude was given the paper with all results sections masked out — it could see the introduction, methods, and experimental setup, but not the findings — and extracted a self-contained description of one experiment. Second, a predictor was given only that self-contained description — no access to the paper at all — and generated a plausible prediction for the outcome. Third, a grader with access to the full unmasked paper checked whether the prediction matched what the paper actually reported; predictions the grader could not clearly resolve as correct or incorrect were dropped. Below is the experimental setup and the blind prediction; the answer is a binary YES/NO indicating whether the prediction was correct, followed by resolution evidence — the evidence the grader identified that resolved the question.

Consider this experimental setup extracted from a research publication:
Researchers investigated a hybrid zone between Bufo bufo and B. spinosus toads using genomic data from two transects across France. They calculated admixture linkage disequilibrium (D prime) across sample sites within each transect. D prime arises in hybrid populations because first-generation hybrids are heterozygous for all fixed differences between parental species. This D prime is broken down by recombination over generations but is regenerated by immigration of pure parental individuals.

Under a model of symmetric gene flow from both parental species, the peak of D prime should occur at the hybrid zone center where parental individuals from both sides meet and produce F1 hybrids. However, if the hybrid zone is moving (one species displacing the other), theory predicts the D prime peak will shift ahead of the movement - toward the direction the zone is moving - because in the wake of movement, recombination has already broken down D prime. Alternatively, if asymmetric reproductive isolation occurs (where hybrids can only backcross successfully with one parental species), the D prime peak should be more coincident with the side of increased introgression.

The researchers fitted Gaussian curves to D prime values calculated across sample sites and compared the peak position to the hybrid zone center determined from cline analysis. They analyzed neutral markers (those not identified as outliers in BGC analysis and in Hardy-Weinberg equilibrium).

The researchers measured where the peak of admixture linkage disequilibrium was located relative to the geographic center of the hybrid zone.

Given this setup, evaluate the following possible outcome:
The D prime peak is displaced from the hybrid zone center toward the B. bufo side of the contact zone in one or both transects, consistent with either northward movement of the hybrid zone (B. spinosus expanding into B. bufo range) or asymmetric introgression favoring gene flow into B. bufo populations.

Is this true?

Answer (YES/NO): NO